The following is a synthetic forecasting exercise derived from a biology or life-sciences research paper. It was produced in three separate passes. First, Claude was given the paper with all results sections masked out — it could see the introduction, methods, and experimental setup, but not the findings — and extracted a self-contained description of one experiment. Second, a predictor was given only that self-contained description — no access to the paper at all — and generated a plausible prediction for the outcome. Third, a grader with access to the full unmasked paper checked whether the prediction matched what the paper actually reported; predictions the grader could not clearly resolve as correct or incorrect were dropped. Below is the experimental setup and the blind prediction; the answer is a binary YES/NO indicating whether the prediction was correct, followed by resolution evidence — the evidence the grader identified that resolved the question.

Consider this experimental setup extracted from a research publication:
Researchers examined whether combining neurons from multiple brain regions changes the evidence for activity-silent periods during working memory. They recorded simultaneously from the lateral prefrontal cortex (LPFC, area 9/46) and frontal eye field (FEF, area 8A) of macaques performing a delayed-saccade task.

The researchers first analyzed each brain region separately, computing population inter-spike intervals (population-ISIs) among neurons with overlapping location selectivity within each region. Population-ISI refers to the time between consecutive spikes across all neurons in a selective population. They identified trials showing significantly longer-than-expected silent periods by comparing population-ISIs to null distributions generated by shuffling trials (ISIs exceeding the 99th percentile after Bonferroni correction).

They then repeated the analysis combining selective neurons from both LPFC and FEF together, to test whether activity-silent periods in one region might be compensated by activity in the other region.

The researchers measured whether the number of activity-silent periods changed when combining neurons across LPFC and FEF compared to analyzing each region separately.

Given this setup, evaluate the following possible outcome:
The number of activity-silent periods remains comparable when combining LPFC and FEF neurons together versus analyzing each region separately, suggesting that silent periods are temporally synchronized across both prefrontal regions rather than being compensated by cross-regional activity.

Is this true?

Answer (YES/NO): YES